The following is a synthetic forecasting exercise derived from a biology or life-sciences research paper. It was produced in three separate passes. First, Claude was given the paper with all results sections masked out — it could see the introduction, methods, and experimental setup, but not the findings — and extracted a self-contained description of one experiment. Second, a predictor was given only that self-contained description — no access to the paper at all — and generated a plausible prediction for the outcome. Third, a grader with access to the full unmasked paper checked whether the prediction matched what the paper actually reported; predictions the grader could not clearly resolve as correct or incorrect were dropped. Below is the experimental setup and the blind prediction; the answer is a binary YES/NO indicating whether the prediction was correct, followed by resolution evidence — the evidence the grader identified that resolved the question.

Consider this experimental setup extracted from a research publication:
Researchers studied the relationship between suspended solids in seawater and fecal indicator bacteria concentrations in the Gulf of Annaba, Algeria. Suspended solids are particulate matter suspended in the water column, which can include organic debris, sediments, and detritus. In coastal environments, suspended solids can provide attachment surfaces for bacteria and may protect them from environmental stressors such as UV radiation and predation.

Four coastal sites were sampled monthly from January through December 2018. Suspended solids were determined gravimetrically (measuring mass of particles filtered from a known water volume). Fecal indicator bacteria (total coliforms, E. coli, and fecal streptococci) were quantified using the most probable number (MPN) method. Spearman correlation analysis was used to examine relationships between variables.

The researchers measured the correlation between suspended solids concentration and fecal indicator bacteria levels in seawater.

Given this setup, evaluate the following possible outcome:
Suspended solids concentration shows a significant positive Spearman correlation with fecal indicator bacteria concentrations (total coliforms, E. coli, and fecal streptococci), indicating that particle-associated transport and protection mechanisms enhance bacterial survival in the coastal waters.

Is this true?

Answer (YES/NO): NO